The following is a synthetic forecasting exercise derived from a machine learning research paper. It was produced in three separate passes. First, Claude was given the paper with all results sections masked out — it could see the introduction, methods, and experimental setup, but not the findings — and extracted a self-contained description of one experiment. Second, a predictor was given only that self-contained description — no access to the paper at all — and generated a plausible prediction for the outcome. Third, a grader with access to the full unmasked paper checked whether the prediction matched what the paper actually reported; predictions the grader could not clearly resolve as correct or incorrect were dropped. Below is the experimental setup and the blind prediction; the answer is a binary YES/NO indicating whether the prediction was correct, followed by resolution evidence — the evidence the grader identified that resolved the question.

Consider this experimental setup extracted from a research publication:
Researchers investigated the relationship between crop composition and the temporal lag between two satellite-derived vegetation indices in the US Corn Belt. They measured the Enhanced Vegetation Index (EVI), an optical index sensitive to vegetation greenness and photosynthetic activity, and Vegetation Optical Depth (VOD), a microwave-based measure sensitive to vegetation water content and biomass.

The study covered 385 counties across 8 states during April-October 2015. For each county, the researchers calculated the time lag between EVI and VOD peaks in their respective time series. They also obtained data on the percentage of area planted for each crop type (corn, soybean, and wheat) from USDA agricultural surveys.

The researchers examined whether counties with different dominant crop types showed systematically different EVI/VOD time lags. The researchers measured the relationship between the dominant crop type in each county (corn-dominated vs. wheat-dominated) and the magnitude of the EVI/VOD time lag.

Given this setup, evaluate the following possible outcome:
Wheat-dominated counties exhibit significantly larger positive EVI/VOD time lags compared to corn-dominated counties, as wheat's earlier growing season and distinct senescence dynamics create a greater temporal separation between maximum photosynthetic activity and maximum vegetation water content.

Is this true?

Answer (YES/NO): YES